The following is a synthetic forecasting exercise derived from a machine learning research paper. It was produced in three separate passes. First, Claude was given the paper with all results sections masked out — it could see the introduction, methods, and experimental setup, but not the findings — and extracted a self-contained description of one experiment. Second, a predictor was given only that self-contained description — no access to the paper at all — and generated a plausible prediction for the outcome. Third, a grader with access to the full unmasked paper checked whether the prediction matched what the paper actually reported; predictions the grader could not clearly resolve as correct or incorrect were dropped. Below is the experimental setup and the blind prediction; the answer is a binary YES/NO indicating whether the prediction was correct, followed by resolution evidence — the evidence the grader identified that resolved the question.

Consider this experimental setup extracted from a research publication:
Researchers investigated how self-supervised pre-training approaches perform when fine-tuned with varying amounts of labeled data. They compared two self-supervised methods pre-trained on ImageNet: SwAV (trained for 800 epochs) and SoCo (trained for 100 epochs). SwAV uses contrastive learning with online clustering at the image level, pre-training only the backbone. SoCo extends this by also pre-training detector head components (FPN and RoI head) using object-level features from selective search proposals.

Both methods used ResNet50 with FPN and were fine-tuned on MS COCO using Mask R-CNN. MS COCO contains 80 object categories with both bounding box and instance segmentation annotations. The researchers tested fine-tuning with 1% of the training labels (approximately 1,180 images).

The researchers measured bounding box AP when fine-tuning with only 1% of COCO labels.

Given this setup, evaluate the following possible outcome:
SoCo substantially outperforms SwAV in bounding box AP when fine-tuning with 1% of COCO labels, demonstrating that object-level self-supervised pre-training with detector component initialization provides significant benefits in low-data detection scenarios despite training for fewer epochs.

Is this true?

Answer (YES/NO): YES